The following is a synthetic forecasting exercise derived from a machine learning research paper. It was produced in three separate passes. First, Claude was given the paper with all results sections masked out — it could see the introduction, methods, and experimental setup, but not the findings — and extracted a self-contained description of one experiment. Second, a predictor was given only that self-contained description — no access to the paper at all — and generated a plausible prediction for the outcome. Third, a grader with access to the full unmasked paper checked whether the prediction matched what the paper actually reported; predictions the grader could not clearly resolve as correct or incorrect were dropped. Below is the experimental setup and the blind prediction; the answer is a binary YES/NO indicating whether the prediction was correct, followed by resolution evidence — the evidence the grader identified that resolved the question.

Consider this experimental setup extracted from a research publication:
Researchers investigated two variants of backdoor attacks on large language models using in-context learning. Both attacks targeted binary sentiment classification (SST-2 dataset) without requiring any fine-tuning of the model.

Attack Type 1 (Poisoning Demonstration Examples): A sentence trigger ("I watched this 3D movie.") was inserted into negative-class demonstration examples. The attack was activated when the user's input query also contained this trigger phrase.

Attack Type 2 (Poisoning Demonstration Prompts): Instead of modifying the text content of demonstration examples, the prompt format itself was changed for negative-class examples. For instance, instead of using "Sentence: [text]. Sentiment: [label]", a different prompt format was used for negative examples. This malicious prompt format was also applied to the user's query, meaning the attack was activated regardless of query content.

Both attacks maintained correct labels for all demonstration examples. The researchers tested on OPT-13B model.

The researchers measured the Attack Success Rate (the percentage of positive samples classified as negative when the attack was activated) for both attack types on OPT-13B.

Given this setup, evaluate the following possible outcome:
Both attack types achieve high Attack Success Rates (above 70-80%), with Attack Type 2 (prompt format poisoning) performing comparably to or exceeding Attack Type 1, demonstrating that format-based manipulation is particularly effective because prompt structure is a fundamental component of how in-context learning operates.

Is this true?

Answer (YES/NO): YES